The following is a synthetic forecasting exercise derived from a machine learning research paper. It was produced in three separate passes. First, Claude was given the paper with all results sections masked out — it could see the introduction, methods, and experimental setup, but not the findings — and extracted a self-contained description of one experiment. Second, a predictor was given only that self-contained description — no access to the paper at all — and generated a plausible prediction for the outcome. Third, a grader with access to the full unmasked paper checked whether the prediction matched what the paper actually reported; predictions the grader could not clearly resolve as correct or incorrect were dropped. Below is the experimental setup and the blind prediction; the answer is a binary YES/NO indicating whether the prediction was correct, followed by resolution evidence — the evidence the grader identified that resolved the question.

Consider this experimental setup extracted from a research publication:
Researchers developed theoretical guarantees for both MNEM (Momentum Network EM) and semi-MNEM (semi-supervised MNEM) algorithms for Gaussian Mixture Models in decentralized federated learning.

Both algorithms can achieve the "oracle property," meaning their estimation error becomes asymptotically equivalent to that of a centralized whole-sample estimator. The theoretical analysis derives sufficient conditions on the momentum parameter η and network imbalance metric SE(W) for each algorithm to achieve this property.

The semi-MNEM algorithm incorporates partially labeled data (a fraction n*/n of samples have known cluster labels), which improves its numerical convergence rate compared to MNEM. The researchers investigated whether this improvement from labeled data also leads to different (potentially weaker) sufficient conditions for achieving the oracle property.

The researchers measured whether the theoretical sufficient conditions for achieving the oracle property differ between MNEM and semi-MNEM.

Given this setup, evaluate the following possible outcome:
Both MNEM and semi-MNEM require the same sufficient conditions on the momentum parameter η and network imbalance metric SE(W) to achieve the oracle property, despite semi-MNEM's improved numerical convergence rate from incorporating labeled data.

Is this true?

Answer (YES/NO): YES